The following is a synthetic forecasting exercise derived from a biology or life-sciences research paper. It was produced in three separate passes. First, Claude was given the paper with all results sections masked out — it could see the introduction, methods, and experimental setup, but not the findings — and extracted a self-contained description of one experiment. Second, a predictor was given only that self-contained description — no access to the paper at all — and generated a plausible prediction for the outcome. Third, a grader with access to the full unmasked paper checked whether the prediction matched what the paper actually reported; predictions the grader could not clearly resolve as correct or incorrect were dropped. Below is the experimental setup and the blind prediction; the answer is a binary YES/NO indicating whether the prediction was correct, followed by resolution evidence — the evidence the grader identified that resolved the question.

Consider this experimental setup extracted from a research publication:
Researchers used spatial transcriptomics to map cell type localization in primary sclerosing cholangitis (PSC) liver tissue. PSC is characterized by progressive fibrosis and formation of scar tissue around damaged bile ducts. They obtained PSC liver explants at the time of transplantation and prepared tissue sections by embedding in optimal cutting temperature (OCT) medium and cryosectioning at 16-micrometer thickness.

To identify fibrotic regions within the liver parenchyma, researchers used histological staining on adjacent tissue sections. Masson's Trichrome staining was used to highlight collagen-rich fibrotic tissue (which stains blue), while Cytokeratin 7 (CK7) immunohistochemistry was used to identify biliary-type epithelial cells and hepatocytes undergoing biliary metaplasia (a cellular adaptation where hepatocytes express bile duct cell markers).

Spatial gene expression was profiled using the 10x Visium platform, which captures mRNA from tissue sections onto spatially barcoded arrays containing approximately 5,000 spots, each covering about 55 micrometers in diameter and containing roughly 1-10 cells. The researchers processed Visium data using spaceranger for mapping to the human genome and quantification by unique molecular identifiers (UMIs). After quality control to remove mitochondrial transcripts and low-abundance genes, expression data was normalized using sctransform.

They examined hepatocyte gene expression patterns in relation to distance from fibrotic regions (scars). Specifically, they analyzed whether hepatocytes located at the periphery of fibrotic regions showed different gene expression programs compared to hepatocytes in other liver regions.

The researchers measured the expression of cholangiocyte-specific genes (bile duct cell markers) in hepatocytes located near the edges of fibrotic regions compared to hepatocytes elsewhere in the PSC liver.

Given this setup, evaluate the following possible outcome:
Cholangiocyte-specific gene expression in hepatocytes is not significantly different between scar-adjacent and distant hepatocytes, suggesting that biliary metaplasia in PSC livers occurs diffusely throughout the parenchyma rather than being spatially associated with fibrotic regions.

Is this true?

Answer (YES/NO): NO